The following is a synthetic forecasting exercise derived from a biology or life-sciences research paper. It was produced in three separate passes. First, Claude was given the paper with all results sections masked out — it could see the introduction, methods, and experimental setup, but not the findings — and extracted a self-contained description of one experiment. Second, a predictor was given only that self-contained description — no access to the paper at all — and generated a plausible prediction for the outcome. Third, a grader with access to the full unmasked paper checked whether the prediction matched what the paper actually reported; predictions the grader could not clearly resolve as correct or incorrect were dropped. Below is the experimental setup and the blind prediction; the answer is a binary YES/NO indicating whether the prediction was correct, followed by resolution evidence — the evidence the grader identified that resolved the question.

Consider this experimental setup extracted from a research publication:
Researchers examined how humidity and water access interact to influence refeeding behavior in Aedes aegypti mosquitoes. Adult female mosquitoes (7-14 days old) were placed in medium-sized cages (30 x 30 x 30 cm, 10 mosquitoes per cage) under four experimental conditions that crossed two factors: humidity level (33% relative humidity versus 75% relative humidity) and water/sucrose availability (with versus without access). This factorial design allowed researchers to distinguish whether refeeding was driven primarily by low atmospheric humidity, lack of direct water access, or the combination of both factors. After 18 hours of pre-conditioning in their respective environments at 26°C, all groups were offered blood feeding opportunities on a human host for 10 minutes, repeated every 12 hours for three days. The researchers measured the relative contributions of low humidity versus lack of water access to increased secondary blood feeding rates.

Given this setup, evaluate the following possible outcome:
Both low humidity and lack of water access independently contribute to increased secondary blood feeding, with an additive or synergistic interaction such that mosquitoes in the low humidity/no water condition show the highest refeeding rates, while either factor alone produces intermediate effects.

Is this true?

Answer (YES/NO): NO